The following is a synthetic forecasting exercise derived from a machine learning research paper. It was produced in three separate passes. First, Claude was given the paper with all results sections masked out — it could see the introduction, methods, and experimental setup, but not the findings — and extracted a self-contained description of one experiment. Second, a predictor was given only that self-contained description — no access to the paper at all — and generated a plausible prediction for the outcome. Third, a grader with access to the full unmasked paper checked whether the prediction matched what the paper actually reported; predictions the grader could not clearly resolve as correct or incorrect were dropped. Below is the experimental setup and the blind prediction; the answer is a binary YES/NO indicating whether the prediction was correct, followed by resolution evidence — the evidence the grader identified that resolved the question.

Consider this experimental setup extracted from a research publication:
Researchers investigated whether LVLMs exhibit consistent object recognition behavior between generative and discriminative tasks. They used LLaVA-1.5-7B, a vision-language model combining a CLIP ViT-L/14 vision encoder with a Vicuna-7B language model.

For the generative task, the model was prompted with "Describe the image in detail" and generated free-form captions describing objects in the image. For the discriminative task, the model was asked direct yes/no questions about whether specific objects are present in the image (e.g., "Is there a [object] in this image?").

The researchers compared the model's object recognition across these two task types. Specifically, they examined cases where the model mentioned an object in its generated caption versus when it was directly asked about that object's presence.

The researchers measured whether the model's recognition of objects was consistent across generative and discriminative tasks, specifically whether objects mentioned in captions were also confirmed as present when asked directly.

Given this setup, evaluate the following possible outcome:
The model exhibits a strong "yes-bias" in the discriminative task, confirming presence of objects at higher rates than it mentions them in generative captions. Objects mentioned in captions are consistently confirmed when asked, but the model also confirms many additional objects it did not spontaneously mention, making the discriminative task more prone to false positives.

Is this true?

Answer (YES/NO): NO